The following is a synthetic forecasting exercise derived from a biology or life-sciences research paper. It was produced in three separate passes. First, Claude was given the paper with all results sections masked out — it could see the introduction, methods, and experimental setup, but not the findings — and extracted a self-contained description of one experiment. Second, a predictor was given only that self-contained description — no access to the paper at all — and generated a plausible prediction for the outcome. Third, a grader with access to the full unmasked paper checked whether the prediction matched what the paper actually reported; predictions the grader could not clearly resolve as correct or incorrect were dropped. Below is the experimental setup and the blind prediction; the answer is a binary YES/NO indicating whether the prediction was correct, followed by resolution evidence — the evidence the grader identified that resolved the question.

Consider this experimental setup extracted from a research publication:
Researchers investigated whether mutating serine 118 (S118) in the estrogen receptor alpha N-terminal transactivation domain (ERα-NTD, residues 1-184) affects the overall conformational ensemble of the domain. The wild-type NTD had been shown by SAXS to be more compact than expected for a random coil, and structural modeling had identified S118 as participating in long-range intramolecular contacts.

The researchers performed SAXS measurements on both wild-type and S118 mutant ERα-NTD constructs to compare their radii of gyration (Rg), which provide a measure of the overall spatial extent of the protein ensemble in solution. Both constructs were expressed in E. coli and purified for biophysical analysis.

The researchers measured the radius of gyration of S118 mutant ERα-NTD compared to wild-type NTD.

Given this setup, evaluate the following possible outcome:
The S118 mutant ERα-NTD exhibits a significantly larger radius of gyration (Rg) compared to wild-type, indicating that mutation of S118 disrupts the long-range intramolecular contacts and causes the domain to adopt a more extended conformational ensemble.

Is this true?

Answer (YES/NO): YES